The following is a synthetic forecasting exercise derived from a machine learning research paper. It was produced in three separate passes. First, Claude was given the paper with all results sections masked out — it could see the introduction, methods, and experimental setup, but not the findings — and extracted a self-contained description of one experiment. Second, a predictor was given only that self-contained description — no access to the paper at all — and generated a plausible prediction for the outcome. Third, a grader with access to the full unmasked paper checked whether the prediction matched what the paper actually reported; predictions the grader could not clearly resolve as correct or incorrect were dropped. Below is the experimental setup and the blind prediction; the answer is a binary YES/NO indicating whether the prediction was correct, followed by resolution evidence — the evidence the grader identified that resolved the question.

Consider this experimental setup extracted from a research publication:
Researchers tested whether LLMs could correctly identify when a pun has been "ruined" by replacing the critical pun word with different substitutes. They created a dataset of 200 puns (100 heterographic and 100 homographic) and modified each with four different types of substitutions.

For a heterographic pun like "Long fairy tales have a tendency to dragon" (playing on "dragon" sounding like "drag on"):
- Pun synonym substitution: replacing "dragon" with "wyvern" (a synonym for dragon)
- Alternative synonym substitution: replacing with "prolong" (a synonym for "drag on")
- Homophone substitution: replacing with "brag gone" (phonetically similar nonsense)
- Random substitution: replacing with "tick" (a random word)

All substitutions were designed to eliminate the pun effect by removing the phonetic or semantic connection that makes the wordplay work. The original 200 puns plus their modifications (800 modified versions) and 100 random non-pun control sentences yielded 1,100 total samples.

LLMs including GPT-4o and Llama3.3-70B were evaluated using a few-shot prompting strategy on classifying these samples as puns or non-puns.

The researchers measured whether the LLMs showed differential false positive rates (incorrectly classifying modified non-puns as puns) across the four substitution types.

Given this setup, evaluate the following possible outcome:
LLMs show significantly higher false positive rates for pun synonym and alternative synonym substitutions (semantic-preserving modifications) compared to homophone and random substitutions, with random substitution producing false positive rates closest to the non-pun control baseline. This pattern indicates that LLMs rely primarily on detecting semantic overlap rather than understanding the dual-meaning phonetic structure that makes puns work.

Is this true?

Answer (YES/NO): NO